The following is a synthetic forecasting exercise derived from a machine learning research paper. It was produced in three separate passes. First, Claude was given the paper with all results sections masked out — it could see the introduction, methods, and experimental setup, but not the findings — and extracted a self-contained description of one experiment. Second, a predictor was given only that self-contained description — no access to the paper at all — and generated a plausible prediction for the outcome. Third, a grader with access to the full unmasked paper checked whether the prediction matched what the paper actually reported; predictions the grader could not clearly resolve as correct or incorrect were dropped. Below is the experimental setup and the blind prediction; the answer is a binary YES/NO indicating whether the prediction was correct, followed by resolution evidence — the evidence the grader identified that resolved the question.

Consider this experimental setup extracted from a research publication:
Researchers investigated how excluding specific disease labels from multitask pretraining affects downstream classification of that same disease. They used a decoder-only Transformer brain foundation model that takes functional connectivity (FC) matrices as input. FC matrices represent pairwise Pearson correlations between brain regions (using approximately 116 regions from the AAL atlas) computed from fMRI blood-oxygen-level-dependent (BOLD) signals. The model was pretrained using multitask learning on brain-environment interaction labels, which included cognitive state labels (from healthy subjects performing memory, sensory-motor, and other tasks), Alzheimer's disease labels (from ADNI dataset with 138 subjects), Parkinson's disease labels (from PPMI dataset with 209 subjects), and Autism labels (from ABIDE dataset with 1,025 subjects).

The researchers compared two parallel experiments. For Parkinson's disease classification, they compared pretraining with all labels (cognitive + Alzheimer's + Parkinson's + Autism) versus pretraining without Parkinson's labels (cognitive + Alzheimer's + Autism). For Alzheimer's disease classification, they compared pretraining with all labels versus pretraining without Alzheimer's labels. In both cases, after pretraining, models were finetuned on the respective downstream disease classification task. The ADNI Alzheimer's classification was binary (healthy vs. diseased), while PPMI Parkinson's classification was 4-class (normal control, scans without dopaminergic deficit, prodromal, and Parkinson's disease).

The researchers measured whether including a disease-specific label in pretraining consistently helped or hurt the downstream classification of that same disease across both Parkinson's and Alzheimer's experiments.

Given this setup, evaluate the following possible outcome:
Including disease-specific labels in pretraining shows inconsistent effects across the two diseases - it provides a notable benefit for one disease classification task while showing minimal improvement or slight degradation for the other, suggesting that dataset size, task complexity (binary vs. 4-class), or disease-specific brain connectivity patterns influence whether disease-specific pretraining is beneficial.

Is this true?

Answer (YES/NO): NO